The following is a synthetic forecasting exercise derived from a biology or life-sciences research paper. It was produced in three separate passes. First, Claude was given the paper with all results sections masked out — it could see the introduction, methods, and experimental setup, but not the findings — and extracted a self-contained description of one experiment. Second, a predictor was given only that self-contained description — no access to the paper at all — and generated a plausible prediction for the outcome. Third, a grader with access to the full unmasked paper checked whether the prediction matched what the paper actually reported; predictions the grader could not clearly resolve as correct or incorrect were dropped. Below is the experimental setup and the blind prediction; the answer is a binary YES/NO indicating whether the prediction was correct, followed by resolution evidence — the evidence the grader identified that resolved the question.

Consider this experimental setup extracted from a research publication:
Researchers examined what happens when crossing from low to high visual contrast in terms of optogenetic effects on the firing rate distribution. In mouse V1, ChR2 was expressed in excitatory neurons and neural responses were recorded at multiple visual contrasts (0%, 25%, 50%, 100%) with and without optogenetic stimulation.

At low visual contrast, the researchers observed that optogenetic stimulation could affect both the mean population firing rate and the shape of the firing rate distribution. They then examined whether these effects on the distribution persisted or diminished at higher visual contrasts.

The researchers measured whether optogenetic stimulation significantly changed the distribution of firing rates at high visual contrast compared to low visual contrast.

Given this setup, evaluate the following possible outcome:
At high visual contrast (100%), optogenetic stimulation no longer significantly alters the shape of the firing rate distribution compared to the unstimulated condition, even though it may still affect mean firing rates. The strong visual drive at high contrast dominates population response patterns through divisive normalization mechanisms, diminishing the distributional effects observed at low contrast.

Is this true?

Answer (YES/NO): YES